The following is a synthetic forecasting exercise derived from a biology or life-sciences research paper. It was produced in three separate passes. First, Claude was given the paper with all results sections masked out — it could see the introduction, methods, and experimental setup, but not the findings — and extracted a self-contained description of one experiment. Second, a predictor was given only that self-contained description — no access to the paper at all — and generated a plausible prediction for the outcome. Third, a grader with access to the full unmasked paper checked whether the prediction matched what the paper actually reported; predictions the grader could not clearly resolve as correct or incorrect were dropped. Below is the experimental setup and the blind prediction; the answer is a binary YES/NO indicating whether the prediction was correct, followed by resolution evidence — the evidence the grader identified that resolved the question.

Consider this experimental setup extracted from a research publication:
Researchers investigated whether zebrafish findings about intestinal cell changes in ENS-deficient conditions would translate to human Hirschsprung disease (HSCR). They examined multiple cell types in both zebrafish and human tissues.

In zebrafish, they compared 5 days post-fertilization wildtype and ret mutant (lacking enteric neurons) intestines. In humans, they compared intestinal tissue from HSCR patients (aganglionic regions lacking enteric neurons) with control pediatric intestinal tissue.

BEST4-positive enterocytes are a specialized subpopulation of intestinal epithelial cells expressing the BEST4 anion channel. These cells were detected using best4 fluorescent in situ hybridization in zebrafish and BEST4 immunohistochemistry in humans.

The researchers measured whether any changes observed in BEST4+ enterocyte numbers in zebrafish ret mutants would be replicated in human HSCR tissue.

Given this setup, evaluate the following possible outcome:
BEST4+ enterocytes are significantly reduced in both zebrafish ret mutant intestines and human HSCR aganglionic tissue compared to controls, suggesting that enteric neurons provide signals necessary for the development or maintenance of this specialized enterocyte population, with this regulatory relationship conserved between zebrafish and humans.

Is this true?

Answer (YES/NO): NO